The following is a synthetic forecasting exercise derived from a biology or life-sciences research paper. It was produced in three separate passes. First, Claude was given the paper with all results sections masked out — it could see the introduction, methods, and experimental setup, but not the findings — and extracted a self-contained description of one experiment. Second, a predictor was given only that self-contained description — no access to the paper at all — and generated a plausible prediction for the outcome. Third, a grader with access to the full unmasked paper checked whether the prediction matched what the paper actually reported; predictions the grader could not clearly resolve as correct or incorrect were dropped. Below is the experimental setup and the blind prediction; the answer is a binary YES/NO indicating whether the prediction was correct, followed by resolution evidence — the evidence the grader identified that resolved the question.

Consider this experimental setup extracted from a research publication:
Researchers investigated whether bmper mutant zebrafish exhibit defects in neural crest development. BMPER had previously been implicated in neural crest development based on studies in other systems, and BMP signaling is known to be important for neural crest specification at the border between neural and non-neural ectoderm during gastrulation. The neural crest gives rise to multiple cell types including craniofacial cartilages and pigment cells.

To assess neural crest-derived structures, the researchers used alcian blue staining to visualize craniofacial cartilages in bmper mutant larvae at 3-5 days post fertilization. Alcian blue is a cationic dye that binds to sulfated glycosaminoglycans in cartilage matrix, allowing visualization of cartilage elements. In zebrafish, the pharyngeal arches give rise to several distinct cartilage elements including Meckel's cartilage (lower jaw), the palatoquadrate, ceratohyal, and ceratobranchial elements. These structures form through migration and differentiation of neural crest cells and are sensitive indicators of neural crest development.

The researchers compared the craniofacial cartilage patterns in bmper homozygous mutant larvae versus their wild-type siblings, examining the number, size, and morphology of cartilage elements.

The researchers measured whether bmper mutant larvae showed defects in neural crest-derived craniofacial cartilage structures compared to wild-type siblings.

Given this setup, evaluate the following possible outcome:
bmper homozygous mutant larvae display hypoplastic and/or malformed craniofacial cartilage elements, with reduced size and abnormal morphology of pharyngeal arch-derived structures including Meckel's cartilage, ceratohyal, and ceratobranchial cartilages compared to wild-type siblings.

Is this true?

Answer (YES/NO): NO